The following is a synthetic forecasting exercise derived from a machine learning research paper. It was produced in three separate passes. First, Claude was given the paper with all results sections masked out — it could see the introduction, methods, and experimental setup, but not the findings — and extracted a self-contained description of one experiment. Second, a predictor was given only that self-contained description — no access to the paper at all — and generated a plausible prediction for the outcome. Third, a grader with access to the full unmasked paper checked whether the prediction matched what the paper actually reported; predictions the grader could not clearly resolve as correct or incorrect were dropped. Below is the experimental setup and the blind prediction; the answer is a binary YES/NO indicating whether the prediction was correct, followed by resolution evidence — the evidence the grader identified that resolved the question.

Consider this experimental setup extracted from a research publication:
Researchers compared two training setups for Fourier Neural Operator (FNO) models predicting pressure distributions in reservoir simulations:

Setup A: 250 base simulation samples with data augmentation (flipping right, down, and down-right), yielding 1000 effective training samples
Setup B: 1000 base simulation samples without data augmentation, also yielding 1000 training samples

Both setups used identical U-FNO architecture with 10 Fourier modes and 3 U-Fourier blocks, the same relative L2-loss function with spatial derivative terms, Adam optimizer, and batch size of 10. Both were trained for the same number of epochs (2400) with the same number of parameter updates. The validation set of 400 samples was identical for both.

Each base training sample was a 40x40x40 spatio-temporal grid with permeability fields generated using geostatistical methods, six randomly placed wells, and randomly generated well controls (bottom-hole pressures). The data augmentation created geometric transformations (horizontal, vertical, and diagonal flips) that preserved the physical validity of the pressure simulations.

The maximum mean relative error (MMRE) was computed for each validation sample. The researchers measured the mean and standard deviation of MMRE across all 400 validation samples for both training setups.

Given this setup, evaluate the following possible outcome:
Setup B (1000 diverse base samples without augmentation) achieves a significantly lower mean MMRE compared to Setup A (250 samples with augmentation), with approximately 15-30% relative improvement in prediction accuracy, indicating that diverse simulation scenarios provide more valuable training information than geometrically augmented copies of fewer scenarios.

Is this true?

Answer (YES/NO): NO